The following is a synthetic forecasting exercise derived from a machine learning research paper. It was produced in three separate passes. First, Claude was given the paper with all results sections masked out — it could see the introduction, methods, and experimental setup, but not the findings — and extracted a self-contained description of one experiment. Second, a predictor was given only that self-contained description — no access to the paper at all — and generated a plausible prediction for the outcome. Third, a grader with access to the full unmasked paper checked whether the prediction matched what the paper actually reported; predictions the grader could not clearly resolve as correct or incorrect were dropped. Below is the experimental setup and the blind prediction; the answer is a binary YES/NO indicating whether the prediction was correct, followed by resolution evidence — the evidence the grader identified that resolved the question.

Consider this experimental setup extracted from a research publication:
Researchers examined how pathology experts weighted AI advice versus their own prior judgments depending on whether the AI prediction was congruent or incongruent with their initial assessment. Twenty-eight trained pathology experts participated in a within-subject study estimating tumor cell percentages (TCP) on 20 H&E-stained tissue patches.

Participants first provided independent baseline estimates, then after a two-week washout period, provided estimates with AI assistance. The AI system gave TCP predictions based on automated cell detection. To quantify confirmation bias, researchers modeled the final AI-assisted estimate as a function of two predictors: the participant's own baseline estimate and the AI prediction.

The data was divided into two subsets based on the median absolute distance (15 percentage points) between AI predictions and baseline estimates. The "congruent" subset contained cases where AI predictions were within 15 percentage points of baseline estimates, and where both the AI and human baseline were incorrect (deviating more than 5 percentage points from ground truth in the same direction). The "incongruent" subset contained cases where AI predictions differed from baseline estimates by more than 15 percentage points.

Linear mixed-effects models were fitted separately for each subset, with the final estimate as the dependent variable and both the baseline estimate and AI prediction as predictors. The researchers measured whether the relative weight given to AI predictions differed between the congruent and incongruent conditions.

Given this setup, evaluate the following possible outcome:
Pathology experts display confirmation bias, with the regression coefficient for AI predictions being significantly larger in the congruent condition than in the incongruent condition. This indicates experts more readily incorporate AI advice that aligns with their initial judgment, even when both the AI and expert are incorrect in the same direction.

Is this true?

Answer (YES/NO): YES